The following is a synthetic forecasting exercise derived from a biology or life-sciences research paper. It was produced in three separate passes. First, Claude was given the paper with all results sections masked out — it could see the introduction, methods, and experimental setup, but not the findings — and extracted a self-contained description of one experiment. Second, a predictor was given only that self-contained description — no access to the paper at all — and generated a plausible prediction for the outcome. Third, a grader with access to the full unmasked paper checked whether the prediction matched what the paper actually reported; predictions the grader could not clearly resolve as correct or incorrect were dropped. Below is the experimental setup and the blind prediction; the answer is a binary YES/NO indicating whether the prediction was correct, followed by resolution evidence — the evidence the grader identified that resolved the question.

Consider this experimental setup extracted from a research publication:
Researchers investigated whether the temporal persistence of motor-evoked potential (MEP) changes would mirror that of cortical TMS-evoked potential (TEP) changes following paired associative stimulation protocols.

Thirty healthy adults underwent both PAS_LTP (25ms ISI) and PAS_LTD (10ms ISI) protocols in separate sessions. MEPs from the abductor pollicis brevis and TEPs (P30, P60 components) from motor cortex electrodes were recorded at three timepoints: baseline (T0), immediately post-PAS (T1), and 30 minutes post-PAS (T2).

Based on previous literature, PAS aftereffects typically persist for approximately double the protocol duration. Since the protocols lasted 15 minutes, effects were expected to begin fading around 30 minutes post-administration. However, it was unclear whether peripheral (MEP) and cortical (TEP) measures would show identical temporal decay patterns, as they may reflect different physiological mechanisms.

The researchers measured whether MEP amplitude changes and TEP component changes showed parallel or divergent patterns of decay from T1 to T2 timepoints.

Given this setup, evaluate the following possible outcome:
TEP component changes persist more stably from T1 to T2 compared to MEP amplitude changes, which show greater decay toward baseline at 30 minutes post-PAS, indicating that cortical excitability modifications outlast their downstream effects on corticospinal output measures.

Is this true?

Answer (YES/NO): NO